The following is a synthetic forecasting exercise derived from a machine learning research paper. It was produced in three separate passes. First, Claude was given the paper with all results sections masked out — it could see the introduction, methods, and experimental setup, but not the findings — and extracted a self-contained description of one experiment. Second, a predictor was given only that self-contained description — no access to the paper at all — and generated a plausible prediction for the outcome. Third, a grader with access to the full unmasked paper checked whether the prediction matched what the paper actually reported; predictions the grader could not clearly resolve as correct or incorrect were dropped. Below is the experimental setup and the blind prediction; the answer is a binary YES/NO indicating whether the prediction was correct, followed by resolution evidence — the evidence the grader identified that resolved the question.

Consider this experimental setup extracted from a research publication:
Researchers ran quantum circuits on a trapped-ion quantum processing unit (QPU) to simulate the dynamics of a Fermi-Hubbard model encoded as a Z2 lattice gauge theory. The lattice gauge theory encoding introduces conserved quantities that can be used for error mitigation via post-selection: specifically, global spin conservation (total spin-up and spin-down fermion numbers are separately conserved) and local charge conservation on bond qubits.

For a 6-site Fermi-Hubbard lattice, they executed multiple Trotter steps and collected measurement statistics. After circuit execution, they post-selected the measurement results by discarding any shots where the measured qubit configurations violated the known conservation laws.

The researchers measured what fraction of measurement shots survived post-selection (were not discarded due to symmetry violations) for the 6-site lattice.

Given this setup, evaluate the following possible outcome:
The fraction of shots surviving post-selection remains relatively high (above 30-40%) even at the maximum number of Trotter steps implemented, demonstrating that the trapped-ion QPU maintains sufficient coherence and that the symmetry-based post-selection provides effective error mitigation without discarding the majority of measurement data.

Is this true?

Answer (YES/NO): YES